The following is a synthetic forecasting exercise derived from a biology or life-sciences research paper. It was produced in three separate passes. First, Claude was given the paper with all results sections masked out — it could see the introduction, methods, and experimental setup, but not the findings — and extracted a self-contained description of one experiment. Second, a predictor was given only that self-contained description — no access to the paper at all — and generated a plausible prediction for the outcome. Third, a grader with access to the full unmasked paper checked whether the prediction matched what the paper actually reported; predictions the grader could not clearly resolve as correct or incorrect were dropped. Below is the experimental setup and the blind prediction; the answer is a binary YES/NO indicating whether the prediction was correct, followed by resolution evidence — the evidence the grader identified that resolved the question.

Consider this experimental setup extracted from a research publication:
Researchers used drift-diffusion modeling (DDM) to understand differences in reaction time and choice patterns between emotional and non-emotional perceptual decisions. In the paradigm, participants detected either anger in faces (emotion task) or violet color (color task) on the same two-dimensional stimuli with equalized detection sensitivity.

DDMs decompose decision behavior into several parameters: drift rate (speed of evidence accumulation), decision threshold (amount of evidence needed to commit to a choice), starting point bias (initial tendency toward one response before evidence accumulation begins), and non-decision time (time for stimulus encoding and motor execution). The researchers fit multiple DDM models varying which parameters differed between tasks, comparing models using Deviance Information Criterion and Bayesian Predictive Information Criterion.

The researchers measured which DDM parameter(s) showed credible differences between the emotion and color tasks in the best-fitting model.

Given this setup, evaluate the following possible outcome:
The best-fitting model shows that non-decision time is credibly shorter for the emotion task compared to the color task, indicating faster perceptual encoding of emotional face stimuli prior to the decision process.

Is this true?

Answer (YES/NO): NO